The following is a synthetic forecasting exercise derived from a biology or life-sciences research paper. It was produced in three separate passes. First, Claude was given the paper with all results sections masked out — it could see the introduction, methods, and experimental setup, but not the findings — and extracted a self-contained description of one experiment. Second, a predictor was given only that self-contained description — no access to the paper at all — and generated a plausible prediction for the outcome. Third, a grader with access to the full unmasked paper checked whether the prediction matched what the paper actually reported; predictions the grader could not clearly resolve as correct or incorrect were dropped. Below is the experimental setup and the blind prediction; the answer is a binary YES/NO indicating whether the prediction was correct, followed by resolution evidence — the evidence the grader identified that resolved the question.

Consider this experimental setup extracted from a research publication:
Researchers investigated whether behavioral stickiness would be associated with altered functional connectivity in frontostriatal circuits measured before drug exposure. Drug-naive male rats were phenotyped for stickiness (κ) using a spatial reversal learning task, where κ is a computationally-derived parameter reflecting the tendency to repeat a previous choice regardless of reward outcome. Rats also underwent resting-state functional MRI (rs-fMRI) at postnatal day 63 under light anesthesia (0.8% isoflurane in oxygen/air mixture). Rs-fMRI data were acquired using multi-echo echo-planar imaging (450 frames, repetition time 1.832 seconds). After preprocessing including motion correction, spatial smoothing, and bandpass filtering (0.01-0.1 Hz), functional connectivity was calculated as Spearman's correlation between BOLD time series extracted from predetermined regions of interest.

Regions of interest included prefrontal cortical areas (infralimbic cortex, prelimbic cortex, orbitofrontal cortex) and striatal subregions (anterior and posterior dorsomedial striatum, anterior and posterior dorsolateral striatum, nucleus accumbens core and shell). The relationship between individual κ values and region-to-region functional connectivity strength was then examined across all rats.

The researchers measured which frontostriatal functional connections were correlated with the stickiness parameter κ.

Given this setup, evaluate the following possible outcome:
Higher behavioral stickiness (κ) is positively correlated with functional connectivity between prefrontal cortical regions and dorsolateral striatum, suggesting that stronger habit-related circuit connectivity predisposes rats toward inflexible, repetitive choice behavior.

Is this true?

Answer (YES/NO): NO